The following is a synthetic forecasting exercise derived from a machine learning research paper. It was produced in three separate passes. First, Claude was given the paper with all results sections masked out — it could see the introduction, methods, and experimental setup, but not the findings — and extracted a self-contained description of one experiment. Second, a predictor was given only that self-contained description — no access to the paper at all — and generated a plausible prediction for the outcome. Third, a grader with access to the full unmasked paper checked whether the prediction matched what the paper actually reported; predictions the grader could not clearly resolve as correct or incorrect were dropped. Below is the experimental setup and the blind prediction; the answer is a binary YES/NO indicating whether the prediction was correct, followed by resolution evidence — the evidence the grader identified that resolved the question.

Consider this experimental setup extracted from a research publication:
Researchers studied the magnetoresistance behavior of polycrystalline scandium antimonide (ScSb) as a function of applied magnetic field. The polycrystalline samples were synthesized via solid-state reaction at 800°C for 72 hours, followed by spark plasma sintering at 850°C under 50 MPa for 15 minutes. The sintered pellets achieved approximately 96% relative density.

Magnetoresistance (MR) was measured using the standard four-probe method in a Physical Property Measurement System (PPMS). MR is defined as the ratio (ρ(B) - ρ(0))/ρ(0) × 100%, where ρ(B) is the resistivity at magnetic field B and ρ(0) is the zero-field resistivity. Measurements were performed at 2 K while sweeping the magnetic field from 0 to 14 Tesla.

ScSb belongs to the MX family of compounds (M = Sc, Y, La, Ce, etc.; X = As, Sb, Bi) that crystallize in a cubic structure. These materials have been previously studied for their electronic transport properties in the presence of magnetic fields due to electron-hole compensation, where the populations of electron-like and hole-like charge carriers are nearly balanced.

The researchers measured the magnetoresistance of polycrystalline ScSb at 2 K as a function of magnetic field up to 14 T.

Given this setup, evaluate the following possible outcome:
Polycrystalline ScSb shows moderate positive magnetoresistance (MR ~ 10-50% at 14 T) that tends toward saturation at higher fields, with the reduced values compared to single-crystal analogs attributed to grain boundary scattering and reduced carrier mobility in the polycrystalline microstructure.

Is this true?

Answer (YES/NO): NO